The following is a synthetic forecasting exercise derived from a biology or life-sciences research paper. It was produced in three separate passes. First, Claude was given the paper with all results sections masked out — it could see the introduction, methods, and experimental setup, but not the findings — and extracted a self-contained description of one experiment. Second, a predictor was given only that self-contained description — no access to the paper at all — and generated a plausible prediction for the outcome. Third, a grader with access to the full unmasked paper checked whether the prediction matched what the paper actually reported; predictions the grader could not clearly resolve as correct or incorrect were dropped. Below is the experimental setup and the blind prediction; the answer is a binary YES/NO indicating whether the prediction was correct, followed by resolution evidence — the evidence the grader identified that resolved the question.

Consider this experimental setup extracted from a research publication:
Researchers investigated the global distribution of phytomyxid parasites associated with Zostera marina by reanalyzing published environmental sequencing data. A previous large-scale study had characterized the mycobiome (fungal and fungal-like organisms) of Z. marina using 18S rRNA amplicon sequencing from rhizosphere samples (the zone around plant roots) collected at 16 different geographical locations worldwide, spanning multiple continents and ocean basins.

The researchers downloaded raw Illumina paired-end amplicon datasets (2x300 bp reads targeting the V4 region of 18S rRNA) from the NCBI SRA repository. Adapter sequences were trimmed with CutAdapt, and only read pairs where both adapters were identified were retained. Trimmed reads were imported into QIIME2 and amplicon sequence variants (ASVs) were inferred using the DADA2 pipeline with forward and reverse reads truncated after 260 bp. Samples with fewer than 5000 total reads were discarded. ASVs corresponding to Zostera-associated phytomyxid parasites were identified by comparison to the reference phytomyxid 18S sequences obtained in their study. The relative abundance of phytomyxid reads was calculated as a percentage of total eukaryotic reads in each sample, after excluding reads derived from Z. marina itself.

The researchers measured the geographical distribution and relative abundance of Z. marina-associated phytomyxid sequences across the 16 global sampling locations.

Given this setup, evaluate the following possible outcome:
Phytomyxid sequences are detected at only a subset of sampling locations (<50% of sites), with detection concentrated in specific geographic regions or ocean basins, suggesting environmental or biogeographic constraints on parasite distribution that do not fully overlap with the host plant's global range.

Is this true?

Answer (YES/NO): NO